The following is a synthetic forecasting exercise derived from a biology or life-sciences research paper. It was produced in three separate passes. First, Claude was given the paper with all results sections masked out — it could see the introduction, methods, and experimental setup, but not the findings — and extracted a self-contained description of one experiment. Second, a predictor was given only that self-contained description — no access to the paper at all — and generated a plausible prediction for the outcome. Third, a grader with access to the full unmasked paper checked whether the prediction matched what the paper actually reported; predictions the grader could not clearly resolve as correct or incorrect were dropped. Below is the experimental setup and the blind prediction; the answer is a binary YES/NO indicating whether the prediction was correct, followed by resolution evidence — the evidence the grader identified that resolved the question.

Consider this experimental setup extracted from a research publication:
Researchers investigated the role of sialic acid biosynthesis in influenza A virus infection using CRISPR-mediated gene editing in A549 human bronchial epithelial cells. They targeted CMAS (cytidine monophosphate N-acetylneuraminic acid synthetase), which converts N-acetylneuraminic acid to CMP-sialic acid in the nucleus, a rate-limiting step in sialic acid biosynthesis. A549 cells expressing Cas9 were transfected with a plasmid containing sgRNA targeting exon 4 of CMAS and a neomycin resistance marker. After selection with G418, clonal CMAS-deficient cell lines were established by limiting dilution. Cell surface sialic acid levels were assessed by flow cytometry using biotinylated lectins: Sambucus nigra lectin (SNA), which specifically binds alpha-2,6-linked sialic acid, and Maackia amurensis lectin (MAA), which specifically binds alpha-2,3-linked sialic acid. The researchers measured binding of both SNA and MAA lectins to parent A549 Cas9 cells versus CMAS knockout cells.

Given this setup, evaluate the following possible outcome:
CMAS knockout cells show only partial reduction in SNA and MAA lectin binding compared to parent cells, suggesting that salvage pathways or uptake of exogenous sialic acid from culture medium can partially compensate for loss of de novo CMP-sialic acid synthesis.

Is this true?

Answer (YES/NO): NO